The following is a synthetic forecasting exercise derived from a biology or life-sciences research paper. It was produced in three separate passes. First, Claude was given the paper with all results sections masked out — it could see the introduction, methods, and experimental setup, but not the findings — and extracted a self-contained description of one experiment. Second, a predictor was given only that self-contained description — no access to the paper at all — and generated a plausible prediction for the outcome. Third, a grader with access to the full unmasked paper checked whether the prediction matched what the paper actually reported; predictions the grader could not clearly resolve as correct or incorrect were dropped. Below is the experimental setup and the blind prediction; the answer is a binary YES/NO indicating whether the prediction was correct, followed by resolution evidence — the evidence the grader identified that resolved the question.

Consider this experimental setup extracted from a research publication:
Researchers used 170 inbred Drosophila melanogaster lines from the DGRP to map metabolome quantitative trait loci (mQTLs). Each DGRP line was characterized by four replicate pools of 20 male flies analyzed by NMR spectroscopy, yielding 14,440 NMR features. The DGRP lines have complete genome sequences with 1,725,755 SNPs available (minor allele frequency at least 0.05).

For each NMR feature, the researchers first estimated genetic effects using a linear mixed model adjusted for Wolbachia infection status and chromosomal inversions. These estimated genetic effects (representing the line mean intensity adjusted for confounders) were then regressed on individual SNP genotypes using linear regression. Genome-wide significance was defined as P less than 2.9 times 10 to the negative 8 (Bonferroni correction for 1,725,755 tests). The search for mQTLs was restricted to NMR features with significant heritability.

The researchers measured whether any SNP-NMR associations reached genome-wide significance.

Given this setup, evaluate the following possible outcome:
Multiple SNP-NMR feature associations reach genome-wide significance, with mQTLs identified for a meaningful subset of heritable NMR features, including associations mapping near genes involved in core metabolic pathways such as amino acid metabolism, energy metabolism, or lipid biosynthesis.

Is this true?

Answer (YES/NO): YES